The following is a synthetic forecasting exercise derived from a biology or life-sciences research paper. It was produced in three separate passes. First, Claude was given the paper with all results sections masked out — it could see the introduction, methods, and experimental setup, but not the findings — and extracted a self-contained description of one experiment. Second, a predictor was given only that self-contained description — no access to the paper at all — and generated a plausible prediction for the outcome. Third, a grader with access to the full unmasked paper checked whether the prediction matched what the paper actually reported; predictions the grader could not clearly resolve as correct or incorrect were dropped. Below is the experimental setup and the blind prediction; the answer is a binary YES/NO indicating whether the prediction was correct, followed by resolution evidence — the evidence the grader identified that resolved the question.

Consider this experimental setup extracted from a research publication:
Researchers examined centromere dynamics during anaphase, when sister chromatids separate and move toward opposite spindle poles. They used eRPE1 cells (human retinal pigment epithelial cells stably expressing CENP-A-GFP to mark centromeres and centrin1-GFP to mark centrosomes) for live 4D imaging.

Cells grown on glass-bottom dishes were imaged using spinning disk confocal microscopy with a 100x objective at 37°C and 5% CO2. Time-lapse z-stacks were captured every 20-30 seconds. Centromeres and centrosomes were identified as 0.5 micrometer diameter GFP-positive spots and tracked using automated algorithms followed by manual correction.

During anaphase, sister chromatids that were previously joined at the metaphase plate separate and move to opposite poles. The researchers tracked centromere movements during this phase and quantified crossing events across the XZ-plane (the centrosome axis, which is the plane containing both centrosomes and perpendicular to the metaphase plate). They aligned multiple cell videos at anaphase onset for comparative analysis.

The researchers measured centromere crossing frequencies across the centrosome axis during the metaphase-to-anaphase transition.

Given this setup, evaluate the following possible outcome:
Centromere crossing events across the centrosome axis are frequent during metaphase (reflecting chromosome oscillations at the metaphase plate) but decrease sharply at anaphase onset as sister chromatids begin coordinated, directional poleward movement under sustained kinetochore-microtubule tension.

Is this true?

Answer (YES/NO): NO